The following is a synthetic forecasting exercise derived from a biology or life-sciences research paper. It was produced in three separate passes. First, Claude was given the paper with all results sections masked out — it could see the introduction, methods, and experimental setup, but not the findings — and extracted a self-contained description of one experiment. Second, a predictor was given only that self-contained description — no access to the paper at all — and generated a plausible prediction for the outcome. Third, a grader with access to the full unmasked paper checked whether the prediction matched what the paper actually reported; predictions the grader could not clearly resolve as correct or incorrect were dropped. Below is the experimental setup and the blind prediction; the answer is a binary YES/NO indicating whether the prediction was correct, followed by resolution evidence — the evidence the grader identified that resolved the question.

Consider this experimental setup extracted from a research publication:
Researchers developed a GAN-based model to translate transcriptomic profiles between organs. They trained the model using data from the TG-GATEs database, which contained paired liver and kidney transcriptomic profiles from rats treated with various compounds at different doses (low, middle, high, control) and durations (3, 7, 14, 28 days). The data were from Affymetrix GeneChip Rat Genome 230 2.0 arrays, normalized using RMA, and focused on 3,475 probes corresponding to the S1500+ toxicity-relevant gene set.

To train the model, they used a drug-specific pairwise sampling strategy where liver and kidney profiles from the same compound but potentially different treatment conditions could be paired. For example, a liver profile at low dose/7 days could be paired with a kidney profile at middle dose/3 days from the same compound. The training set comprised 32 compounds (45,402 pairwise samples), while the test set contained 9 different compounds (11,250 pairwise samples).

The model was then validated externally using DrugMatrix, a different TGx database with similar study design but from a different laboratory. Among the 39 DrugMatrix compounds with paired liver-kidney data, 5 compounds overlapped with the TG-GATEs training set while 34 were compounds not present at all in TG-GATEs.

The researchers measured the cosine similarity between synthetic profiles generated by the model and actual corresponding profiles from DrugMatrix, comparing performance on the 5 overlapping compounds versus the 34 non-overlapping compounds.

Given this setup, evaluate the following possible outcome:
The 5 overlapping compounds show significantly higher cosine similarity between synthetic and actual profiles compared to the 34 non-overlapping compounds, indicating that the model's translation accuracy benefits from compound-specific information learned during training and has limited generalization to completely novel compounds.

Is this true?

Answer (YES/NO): NO